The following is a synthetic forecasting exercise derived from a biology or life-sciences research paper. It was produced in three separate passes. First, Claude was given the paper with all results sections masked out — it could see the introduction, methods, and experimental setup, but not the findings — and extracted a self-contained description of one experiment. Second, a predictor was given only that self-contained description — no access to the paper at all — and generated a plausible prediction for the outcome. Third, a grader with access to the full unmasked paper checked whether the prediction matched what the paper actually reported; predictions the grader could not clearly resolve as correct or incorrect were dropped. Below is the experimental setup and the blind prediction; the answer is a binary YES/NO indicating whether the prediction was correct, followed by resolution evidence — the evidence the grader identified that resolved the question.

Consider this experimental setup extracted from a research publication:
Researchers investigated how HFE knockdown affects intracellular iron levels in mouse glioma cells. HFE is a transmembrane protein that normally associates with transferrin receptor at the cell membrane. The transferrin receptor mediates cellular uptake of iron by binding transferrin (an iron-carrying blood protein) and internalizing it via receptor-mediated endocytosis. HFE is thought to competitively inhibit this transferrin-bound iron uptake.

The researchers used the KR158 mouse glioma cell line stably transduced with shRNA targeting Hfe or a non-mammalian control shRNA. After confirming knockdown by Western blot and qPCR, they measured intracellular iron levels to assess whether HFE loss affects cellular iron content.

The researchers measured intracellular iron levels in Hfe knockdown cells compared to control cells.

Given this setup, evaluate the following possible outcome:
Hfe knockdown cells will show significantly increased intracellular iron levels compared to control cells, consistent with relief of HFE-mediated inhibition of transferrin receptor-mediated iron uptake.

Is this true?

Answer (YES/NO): YES